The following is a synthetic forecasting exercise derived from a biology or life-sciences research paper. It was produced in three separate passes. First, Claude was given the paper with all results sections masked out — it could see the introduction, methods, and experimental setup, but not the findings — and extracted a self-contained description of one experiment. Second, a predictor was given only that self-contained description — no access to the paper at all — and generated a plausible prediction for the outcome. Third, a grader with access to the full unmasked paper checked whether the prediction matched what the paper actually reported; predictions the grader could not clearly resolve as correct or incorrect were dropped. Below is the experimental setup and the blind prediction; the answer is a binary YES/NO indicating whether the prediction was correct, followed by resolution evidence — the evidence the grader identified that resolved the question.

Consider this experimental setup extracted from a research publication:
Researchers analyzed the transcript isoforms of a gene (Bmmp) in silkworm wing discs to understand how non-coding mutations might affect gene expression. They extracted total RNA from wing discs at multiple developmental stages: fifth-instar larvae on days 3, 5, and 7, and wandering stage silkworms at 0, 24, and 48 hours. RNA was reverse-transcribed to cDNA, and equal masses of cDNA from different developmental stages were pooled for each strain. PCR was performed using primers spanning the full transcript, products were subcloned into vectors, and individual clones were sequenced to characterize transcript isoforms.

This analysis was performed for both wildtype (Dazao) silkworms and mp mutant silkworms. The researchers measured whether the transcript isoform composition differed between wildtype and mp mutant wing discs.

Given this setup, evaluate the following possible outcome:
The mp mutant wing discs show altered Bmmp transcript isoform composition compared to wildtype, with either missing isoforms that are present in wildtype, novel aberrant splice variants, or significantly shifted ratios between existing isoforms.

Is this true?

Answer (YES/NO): YES